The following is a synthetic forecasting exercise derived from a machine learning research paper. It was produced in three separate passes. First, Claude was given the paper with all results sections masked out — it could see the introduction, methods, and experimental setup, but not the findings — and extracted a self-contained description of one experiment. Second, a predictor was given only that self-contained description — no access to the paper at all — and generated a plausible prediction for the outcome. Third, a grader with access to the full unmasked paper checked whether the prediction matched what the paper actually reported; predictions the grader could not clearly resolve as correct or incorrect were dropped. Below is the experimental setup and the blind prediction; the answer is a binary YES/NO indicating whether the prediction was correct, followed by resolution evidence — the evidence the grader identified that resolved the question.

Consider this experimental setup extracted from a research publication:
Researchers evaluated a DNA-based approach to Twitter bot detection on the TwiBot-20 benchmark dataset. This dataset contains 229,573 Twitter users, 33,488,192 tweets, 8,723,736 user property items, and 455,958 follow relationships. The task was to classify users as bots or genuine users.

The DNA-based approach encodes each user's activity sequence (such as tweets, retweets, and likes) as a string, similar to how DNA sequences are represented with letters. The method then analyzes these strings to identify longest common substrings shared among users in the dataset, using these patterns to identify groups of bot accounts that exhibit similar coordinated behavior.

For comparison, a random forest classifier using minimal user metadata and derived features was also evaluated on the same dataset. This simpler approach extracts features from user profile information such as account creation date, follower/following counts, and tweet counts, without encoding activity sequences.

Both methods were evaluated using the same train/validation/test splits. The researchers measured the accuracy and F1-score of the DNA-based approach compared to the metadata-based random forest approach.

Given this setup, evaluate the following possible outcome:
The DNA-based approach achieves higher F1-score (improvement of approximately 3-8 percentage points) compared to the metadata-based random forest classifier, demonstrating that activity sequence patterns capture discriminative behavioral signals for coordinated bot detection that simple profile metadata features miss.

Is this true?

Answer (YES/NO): NO